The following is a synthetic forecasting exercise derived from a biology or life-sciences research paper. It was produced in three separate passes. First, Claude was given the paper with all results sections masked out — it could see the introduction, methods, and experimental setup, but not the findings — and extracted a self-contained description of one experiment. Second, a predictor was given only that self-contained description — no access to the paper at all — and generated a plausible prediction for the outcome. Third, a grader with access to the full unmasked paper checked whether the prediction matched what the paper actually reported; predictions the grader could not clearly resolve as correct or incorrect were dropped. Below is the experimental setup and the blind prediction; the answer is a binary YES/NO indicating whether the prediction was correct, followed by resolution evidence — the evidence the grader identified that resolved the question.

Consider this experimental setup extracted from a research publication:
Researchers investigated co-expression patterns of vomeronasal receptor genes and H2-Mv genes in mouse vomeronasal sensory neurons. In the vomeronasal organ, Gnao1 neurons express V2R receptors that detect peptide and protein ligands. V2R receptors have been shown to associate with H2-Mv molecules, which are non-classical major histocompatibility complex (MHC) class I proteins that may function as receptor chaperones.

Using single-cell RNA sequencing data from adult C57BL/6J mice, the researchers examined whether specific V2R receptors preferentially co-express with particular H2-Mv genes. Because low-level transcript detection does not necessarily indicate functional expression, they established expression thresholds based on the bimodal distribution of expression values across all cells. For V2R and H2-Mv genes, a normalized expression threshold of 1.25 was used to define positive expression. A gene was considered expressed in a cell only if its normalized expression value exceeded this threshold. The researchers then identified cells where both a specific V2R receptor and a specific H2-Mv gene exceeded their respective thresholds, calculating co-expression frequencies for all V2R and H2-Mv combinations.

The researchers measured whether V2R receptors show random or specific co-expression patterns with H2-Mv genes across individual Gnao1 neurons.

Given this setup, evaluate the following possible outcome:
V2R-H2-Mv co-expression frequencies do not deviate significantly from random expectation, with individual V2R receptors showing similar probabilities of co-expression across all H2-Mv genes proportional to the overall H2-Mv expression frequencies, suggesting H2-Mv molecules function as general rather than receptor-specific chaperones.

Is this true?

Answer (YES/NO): NO